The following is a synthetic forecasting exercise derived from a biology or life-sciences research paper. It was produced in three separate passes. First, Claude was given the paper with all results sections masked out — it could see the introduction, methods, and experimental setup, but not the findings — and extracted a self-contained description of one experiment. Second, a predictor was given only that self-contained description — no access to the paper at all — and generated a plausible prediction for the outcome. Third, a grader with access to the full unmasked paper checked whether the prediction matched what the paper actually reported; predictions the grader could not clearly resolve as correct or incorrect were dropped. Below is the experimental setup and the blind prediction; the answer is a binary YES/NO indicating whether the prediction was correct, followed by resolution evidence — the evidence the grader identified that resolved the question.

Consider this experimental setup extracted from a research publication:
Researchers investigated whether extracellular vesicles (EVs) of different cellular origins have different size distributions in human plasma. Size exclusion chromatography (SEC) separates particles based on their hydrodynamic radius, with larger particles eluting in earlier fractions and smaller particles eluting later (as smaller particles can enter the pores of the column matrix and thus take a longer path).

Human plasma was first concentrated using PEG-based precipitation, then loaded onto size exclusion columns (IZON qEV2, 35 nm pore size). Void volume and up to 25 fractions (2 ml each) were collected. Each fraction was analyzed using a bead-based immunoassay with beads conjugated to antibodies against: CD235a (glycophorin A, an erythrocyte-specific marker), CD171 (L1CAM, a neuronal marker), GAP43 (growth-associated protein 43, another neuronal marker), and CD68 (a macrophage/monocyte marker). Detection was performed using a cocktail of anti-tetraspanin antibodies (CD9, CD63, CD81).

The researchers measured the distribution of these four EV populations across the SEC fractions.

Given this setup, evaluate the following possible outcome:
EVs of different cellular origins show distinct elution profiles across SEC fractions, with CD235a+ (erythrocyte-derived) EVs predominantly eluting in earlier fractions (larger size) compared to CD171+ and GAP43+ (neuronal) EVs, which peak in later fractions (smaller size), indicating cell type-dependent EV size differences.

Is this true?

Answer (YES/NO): YES